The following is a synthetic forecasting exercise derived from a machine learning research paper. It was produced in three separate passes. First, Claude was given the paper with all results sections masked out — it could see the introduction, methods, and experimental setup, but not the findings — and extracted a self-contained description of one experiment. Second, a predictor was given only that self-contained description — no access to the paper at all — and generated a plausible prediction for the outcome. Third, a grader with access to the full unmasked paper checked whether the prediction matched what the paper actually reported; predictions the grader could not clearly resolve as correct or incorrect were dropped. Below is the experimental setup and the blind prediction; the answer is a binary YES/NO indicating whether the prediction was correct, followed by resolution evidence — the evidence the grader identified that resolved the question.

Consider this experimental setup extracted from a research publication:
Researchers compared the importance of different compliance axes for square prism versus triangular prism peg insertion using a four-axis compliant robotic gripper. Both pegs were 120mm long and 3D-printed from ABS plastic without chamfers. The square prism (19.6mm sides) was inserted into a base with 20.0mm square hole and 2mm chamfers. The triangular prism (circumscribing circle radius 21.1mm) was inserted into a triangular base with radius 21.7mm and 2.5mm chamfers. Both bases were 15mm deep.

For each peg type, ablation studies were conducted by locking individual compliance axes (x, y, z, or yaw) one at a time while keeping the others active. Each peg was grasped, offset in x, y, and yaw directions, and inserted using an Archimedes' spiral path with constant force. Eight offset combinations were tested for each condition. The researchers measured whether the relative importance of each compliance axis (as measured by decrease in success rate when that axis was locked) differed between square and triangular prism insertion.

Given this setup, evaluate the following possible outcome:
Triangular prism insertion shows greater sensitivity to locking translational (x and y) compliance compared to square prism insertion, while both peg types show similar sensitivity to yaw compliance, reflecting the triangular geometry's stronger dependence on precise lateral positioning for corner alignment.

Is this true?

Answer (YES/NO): NO